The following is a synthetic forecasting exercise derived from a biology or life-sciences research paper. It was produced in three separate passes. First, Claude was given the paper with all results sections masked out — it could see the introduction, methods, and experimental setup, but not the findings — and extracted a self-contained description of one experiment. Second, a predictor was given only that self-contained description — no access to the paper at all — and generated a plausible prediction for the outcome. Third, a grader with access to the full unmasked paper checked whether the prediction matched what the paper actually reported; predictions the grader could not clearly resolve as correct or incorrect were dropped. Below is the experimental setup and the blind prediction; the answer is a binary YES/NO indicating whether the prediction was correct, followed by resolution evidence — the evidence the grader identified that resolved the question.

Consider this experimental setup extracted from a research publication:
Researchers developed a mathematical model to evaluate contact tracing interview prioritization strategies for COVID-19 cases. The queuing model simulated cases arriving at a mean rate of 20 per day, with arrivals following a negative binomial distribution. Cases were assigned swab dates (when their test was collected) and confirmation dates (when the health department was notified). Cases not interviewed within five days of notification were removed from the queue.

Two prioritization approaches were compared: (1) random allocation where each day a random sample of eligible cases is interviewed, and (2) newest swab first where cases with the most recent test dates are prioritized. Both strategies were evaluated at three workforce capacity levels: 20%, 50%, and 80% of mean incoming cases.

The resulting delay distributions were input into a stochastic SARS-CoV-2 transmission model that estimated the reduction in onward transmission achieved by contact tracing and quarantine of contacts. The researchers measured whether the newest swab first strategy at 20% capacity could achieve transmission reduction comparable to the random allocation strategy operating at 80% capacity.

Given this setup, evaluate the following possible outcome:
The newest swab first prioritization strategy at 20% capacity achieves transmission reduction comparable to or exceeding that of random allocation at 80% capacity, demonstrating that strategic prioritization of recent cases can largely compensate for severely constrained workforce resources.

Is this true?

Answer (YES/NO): YES